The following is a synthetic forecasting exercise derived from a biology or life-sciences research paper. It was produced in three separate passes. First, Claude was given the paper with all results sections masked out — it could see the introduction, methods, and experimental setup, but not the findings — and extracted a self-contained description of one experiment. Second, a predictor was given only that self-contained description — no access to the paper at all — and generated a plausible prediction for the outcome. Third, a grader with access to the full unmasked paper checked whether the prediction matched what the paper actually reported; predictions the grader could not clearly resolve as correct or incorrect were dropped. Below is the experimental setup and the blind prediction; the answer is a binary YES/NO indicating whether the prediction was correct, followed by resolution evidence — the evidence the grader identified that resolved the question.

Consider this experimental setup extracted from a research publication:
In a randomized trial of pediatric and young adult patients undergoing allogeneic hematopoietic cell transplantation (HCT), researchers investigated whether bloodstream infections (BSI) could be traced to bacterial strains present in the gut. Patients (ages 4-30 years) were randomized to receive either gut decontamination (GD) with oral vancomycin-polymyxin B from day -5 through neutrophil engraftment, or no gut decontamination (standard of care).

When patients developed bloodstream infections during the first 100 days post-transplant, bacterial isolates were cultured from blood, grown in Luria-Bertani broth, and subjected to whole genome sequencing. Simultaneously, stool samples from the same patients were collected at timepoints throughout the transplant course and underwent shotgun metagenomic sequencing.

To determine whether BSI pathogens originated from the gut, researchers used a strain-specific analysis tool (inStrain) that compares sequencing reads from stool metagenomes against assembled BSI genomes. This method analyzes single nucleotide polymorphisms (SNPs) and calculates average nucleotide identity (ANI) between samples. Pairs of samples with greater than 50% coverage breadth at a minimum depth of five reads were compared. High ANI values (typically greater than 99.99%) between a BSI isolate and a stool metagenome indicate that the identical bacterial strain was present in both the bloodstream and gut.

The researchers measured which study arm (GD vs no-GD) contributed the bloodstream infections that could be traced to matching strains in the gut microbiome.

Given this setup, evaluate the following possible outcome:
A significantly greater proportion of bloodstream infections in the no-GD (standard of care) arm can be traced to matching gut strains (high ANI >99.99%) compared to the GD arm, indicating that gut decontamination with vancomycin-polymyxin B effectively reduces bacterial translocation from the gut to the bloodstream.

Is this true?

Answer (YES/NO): YES